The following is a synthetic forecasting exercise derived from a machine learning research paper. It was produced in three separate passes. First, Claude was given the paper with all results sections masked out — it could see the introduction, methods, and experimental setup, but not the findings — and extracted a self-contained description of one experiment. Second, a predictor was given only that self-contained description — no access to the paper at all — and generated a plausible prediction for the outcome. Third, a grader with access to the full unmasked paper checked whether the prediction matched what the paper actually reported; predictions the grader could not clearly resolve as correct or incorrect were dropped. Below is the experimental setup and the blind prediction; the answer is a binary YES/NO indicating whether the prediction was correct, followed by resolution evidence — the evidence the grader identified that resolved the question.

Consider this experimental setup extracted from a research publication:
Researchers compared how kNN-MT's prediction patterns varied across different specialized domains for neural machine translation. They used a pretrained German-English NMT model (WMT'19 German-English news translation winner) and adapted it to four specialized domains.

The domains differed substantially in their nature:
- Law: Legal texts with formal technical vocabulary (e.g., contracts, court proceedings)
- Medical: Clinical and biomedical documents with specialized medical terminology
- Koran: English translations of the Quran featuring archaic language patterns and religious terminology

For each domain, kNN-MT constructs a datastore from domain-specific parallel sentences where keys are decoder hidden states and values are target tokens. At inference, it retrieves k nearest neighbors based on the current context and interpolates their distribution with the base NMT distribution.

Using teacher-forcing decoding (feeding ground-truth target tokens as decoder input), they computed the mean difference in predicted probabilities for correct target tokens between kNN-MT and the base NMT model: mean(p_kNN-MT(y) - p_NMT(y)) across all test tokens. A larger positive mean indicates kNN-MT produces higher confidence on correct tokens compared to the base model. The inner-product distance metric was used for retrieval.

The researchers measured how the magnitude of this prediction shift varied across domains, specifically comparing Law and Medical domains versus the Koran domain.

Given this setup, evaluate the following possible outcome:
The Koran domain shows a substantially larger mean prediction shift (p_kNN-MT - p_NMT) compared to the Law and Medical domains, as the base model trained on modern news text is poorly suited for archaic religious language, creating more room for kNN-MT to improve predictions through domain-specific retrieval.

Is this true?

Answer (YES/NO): NO